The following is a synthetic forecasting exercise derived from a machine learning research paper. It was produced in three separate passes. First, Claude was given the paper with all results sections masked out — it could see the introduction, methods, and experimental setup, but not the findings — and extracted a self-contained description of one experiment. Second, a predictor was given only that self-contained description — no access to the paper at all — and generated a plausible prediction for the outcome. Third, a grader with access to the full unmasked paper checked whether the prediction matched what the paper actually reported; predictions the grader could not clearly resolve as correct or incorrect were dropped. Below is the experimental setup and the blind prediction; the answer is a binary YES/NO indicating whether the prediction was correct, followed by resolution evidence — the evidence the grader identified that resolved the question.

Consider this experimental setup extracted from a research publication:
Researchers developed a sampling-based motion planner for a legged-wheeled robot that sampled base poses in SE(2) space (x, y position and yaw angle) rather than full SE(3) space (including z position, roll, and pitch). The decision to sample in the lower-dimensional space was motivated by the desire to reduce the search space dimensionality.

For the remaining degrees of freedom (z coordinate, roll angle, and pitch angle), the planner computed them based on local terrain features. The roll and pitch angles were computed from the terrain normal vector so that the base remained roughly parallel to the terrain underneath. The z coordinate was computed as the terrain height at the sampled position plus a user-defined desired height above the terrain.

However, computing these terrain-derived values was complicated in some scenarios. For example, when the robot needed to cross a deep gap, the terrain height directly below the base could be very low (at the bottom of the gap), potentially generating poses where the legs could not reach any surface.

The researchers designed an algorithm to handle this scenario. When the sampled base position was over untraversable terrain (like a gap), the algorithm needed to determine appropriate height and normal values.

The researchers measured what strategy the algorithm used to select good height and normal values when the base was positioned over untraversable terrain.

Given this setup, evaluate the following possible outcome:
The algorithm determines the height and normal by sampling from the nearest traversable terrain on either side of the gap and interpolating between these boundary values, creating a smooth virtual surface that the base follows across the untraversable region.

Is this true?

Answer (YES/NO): NO